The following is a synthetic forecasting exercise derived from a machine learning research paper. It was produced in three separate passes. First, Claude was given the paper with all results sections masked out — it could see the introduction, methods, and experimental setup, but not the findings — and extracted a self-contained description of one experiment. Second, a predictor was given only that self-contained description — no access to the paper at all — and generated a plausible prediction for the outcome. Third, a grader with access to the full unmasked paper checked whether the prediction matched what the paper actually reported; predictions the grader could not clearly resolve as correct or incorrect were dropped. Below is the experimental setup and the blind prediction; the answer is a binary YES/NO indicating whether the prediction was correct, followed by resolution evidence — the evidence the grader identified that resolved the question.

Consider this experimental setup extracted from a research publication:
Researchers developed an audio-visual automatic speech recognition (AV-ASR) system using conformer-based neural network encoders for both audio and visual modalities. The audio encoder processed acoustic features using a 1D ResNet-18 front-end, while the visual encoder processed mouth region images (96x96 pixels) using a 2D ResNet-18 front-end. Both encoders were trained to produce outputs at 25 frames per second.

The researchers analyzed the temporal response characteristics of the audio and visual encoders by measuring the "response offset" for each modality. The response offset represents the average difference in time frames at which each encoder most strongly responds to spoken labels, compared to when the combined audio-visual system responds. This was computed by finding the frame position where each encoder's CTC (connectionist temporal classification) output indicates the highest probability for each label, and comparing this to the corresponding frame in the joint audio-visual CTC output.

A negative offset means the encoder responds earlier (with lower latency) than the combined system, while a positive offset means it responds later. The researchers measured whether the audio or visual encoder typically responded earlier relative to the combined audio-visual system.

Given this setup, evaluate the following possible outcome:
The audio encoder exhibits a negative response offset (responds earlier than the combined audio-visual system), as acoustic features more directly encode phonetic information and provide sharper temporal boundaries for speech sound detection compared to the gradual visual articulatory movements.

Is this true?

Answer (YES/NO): YES